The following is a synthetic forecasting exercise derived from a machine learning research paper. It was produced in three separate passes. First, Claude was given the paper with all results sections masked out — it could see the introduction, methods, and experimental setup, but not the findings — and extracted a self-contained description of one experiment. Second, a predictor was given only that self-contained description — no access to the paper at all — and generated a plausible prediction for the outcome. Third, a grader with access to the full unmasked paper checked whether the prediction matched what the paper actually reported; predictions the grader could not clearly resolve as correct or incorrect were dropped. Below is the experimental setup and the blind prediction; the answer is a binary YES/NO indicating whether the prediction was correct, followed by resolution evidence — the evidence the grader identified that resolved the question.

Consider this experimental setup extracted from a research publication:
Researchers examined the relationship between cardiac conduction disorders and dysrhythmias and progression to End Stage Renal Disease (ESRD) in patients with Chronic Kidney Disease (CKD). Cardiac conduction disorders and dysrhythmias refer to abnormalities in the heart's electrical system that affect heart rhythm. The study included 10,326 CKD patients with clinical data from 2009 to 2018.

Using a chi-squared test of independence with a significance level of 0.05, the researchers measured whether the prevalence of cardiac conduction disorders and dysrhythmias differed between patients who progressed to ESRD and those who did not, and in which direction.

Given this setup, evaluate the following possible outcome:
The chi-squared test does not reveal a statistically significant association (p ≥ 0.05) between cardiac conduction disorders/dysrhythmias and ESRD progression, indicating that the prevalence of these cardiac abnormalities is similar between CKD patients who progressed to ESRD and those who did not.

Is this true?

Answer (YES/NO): NO